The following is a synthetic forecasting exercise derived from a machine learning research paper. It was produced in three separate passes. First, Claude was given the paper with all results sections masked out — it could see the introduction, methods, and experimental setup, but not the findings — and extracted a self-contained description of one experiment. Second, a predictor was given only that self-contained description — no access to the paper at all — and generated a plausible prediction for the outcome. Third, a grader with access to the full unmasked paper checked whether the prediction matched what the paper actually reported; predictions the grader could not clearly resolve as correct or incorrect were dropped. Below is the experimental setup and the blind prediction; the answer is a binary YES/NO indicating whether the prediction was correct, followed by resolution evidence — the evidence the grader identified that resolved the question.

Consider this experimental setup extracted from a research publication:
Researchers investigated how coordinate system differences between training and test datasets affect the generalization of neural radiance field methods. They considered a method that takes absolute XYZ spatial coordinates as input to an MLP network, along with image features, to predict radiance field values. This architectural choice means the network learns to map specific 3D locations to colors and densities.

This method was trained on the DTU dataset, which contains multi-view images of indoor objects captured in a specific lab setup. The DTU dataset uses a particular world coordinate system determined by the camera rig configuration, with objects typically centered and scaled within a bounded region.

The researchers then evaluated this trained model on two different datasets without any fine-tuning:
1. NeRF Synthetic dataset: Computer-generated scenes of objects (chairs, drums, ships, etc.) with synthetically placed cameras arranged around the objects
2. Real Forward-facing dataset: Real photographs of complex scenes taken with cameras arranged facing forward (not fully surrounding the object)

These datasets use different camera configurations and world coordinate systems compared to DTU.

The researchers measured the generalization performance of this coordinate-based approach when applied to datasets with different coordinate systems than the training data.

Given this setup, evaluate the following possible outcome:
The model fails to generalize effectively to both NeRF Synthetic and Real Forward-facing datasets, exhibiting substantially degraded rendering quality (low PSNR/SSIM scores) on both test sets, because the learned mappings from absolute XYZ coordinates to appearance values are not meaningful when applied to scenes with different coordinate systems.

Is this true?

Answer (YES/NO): YES